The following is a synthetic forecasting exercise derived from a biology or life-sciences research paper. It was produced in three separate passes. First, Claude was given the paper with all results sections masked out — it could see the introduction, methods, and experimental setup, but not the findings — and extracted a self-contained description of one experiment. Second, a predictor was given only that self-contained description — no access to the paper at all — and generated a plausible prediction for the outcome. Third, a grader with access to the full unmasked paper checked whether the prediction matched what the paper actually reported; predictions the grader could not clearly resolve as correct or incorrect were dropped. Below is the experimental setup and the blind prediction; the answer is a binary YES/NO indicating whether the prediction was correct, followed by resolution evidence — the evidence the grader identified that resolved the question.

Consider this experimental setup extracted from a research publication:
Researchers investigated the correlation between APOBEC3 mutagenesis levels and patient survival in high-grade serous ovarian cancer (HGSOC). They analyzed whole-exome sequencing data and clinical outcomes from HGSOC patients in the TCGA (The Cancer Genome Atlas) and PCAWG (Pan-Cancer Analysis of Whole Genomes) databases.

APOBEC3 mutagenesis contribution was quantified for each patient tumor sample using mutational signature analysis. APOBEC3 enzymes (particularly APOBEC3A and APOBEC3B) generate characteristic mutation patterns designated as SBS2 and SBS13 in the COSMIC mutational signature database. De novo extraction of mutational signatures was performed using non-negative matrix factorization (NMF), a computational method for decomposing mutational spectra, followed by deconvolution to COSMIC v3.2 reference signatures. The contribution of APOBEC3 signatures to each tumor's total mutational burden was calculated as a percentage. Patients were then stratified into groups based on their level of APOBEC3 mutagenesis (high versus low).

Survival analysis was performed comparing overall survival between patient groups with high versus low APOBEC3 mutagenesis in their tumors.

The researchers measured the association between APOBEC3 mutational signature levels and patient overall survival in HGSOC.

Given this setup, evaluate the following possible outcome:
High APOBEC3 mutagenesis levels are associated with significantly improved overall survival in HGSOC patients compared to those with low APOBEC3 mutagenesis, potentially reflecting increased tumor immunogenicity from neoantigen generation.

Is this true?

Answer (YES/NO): NO